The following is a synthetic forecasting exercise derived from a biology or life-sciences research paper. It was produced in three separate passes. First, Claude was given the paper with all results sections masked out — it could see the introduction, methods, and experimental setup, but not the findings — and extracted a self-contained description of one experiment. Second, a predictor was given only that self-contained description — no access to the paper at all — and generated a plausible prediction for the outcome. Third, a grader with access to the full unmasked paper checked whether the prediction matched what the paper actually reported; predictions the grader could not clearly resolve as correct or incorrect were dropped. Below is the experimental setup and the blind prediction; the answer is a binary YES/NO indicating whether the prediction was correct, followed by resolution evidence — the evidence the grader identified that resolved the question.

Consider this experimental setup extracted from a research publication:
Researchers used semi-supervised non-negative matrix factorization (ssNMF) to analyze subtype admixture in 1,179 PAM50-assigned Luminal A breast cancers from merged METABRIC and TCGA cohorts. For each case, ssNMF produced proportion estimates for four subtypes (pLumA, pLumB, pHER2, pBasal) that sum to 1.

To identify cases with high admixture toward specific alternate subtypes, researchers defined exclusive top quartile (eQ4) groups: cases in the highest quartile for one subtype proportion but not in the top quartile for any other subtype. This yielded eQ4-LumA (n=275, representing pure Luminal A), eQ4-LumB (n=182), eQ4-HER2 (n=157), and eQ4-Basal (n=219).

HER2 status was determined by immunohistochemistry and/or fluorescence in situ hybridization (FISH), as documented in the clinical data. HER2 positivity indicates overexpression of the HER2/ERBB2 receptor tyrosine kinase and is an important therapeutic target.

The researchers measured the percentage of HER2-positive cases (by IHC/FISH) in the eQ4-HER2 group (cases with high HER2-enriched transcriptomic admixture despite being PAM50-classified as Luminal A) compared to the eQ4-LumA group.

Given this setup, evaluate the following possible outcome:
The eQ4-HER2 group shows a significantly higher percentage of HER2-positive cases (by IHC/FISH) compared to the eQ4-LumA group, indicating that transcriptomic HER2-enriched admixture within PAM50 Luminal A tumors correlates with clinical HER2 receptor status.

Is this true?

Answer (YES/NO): YES